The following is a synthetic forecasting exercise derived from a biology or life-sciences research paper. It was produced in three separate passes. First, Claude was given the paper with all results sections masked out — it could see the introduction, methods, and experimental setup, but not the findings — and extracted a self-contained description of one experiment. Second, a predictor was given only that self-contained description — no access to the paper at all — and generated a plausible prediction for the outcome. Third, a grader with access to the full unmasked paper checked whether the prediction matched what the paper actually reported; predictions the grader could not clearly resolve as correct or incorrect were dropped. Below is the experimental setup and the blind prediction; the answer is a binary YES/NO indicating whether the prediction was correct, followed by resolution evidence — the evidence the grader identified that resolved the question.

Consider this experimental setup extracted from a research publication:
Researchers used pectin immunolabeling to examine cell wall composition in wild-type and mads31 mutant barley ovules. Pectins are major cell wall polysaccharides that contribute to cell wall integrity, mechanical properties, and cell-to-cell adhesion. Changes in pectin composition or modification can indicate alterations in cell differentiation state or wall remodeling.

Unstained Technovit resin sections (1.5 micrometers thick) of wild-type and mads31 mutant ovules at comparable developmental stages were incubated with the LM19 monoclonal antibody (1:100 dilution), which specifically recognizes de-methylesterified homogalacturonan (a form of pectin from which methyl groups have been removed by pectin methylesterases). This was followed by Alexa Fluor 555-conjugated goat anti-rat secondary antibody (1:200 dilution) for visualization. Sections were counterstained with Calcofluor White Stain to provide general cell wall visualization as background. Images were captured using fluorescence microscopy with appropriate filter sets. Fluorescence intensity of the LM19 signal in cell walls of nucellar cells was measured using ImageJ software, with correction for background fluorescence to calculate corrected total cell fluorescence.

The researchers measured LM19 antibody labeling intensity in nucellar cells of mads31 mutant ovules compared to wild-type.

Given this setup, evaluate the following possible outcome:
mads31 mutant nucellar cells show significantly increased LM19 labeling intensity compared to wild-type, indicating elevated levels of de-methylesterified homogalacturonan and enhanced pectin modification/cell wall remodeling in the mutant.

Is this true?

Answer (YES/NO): NO